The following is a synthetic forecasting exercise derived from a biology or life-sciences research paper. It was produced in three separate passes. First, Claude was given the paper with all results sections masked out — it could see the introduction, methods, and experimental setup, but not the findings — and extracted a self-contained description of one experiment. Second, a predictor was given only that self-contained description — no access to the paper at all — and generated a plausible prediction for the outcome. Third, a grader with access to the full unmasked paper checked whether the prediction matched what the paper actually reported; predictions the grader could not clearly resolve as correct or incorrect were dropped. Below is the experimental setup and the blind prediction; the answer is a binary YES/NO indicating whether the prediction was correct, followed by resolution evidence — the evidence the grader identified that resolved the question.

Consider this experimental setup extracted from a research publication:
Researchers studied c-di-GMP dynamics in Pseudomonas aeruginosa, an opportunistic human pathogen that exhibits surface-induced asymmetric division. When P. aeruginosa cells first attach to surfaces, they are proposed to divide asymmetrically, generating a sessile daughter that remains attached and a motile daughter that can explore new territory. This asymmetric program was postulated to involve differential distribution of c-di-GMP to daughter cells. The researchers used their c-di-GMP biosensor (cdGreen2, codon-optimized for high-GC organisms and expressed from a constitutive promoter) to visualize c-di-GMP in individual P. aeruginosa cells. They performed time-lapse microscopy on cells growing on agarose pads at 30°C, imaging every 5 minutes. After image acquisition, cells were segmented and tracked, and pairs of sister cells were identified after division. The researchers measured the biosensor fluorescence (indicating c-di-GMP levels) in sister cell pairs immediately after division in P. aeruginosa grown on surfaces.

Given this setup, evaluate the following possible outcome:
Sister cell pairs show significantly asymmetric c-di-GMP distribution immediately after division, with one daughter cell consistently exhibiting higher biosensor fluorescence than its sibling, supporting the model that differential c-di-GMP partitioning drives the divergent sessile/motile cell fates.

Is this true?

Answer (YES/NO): YES